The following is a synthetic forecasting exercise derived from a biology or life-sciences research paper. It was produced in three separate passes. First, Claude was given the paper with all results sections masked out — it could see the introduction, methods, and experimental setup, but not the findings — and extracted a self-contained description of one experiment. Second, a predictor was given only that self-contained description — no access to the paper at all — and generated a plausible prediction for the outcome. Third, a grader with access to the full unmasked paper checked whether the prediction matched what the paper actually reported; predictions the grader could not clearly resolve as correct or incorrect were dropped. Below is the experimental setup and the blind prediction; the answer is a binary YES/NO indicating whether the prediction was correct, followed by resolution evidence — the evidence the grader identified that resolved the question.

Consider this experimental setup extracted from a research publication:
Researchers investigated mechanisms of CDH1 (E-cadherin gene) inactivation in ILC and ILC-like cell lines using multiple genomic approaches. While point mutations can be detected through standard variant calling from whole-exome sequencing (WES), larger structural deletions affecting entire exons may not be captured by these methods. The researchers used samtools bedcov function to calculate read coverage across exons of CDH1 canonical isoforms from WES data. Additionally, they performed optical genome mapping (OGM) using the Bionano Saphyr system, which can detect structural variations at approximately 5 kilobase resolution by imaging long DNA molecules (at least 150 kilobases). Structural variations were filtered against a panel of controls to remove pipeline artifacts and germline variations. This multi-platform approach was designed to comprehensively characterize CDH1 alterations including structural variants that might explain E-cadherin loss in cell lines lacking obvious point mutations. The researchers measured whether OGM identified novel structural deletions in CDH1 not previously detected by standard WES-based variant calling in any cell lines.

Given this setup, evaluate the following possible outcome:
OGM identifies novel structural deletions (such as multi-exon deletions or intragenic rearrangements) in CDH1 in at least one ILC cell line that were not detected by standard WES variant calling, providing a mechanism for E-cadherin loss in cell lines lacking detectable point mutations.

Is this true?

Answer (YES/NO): YES